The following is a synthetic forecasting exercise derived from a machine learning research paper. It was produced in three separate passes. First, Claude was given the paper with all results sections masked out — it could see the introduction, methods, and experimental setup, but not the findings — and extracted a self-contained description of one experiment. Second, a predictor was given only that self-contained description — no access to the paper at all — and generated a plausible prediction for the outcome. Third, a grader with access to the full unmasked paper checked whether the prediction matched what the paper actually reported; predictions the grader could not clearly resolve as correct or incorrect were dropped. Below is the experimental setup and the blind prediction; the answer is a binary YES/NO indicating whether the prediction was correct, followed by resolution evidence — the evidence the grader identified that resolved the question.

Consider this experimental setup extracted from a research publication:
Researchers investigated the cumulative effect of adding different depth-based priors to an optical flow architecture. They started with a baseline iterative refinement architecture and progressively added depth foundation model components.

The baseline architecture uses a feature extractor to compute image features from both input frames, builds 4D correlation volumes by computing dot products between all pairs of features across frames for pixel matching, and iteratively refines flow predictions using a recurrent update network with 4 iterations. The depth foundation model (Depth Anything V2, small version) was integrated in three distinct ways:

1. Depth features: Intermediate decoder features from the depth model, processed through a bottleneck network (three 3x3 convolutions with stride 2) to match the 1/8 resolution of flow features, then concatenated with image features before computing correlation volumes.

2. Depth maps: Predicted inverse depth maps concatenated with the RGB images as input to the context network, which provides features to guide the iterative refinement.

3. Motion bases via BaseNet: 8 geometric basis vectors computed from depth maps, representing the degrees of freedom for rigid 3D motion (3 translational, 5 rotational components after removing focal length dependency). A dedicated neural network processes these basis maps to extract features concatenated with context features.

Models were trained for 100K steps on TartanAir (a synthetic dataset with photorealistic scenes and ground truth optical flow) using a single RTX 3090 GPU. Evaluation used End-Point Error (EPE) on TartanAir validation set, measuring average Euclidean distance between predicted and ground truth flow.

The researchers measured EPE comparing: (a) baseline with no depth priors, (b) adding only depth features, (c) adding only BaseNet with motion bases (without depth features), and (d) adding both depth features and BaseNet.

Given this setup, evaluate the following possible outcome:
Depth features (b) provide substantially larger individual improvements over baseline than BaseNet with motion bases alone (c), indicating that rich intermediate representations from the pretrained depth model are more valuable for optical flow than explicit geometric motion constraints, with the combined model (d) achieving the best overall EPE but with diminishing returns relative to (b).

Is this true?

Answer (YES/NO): NO